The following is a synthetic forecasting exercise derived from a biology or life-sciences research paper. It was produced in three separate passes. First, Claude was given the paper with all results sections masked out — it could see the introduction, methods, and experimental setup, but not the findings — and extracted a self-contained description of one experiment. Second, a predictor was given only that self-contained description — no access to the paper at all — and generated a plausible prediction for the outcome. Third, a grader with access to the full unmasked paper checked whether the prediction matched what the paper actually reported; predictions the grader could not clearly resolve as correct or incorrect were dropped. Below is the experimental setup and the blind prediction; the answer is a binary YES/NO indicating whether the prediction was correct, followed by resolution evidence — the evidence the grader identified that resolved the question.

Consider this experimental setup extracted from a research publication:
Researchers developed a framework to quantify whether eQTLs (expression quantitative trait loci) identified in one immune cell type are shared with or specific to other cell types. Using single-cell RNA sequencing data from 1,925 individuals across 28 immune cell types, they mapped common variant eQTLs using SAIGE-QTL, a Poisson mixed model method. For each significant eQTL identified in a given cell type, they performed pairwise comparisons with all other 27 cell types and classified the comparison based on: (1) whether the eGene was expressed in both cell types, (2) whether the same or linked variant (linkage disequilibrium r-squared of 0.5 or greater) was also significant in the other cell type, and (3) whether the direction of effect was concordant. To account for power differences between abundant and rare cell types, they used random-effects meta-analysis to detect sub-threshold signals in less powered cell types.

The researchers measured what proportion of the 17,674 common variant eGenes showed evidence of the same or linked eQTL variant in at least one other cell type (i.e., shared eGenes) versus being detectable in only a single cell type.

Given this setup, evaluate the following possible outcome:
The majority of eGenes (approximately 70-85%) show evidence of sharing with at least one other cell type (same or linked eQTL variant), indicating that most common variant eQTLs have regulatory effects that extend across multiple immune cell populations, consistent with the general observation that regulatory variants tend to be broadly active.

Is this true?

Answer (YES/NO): YES